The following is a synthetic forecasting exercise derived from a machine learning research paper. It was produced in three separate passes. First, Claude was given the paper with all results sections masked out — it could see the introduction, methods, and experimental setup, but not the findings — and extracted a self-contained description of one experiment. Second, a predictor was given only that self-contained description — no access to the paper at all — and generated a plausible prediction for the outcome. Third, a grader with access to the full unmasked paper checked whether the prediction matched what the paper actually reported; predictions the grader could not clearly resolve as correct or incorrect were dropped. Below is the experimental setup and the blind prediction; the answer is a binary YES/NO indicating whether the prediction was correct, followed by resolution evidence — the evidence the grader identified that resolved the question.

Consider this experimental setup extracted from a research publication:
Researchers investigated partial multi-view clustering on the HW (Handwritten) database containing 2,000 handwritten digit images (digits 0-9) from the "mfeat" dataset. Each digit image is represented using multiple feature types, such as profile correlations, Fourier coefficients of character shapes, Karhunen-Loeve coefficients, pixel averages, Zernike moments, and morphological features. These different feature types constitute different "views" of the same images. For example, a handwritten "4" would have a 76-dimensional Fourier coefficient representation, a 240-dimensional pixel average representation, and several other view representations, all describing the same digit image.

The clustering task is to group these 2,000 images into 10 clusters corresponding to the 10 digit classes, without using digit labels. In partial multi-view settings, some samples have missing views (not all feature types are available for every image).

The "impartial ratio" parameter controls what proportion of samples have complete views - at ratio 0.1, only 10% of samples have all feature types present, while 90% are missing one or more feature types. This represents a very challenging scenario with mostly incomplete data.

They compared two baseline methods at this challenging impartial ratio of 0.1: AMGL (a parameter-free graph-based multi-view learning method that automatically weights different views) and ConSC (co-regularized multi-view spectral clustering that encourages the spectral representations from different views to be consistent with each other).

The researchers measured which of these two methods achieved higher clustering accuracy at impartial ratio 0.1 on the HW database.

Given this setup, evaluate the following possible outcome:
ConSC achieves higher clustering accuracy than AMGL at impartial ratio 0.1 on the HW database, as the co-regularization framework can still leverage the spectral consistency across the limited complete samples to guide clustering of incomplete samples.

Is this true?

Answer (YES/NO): NO